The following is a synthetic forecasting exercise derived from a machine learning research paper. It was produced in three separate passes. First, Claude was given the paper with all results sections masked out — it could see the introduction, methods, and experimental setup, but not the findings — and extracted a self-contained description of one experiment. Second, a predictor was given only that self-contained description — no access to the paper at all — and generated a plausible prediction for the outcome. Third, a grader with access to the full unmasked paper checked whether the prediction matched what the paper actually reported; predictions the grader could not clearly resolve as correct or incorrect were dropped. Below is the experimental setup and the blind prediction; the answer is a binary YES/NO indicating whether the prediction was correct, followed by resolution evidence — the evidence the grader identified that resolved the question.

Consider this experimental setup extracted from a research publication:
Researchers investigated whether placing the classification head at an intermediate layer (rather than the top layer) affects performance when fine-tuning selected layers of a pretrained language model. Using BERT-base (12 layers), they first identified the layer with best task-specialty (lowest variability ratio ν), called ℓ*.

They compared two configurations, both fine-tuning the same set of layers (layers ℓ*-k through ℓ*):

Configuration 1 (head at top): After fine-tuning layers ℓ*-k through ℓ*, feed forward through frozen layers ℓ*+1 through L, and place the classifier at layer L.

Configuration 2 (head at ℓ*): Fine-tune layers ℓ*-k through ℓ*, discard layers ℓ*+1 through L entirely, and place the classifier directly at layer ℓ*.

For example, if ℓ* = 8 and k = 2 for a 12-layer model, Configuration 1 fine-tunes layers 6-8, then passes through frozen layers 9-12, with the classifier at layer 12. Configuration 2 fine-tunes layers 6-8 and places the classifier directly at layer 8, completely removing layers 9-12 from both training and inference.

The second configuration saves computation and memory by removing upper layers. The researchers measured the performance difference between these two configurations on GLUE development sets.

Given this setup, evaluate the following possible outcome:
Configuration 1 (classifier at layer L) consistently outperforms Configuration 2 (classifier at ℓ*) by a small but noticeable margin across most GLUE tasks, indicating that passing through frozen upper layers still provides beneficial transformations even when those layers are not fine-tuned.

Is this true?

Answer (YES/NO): YES